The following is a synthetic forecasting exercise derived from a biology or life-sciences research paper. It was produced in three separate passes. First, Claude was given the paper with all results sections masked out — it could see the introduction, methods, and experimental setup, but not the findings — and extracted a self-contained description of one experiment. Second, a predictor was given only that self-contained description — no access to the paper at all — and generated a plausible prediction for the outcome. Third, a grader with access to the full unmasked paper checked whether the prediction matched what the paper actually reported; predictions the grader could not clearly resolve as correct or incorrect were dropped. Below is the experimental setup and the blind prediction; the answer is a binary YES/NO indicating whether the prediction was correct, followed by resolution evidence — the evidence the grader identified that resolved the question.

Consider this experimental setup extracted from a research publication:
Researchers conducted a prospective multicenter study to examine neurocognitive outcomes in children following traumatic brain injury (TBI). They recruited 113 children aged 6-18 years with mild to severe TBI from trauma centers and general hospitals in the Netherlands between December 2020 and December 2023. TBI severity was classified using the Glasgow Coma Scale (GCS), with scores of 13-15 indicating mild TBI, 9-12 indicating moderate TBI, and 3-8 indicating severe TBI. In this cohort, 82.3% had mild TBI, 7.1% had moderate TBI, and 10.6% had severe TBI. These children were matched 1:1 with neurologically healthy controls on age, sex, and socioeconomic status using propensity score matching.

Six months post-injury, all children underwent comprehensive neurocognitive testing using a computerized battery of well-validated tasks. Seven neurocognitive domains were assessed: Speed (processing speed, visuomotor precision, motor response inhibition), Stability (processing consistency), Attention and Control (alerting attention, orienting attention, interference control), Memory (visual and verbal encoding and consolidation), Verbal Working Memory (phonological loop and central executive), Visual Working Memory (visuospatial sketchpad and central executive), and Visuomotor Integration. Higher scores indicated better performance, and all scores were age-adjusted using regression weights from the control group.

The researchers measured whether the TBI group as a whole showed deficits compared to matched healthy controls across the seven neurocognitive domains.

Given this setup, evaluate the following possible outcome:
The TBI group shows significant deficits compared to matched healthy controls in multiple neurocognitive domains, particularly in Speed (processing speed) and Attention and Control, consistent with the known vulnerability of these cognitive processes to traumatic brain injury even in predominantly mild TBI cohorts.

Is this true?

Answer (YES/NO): YES